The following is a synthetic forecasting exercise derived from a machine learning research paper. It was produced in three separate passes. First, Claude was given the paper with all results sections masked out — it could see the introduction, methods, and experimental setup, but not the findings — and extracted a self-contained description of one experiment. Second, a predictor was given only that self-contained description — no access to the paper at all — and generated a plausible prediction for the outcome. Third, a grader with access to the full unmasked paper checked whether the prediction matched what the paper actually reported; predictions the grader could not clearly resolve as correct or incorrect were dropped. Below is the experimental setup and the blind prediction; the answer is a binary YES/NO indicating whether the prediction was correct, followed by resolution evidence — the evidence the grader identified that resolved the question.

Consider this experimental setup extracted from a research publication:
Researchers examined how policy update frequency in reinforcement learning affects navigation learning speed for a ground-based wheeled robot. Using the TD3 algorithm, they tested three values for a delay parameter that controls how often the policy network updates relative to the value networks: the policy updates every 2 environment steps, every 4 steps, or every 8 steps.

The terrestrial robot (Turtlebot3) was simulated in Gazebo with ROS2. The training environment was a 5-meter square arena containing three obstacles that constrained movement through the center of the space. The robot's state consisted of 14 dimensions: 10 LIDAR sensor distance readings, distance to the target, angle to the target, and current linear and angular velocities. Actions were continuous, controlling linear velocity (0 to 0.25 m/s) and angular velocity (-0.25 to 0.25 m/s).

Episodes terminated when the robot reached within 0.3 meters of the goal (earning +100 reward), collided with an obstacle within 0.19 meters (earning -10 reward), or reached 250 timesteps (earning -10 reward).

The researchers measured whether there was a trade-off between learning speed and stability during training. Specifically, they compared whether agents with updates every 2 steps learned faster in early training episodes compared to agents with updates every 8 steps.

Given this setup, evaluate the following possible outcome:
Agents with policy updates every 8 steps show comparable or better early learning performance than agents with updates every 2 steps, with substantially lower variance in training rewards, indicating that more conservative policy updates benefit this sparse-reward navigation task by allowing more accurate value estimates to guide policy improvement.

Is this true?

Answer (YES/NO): YES